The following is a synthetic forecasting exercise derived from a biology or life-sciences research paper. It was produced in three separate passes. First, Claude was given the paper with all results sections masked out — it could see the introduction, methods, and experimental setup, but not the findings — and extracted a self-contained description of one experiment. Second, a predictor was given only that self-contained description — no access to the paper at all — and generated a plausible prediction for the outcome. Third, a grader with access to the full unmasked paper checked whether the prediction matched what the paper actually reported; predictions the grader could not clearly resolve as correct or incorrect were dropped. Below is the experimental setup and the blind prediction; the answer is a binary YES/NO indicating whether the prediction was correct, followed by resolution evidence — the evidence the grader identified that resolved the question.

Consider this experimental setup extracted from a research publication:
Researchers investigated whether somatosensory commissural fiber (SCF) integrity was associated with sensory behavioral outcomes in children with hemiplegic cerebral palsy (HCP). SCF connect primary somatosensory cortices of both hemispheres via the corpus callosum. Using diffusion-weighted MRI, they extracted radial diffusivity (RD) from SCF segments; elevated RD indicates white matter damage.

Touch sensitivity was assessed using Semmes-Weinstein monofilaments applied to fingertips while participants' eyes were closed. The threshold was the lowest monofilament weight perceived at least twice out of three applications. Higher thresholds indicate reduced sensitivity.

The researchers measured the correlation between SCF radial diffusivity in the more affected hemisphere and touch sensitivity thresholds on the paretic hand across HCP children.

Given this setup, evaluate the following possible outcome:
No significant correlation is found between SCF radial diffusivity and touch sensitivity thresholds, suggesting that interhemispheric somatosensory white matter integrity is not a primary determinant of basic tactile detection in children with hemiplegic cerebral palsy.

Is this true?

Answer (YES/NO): NO